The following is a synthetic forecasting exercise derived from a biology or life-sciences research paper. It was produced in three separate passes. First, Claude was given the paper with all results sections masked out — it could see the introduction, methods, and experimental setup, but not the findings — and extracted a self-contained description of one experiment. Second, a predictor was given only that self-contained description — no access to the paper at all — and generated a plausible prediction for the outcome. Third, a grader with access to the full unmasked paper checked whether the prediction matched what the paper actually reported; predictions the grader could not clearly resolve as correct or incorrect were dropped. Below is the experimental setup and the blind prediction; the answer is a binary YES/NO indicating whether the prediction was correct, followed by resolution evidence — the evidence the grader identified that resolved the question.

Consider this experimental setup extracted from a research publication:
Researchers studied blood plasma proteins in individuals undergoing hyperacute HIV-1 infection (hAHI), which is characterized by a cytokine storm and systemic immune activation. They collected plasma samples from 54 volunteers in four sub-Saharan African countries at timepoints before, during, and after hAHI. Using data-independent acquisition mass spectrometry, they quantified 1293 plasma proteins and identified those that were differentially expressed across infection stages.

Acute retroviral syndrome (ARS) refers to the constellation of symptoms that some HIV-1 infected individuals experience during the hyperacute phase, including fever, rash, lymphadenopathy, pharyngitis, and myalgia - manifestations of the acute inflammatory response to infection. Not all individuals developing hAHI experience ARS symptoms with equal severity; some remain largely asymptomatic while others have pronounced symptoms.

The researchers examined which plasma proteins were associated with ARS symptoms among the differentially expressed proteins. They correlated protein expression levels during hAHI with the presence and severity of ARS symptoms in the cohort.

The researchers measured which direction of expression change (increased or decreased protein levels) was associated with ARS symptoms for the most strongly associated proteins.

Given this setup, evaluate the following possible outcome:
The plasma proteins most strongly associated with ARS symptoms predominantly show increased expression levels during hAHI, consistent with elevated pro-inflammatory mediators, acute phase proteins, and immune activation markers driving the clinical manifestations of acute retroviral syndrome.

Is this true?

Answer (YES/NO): NO